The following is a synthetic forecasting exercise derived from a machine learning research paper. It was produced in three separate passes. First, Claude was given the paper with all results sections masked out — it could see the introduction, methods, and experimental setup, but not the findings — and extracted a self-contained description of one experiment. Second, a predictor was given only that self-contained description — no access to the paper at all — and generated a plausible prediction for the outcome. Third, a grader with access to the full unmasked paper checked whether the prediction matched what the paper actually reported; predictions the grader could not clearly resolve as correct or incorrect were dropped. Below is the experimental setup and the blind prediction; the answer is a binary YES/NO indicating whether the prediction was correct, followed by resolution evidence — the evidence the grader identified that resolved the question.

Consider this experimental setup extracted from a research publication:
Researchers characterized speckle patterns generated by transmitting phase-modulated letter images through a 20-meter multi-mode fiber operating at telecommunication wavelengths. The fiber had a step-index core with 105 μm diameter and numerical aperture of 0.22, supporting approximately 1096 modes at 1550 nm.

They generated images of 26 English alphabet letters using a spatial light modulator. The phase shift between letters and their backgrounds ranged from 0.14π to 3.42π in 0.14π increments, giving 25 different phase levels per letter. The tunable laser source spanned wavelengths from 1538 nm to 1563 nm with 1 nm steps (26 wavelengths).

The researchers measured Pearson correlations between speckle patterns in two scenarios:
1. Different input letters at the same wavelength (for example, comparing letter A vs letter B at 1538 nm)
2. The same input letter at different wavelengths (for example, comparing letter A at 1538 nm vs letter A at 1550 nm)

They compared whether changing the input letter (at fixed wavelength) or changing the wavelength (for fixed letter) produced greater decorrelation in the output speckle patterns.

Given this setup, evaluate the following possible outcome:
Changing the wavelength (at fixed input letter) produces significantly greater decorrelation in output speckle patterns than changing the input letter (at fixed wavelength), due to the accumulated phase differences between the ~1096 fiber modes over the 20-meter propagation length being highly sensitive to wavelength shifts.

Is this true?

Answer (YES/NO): YES